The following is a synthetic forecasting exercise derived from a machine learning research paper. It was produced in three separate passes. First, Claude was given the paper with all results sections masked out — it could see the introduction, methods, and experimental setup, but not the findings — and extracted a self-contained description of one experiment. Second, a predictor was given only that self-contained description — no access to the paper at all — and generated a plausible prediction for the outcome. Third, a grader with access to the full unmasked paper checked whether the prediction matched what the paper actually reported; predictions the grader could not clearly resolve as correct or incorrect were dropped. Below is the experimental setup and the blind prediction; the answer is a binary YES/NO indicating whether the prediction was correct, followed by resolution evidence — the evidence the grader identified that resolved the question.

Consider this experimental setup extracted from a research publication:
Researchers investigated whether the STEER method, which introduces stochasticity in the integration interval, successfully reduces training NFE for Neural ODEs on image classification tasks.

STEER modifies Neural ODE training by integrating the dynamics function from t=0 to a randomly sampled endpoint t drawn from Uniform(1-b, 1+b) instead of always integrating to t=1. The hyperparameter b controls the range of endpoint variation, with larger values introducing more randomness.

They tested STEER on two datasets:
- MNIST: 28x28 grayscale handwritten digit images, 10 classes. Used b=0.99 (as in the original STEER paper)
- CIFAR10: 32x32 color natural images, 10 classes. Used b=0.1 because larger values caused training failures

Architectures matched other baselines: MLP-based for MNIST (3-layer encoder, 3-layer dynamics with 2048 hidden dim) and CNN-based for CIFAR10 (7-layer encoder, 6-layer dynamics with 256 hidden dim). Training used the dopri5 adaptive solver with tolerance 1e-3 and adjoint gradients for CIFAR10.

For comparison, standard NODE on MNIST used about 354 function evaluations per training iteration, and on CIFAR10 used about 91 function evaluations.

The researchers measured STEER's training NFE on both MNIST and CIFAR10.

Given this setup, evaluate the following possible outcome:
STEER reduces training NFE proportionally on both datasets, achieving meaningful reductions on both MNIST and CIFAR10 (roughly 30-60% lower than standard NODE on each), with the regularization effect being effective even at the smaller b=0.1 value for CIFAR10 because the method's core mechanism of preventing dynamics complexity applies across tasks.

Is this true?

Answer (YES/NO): NO